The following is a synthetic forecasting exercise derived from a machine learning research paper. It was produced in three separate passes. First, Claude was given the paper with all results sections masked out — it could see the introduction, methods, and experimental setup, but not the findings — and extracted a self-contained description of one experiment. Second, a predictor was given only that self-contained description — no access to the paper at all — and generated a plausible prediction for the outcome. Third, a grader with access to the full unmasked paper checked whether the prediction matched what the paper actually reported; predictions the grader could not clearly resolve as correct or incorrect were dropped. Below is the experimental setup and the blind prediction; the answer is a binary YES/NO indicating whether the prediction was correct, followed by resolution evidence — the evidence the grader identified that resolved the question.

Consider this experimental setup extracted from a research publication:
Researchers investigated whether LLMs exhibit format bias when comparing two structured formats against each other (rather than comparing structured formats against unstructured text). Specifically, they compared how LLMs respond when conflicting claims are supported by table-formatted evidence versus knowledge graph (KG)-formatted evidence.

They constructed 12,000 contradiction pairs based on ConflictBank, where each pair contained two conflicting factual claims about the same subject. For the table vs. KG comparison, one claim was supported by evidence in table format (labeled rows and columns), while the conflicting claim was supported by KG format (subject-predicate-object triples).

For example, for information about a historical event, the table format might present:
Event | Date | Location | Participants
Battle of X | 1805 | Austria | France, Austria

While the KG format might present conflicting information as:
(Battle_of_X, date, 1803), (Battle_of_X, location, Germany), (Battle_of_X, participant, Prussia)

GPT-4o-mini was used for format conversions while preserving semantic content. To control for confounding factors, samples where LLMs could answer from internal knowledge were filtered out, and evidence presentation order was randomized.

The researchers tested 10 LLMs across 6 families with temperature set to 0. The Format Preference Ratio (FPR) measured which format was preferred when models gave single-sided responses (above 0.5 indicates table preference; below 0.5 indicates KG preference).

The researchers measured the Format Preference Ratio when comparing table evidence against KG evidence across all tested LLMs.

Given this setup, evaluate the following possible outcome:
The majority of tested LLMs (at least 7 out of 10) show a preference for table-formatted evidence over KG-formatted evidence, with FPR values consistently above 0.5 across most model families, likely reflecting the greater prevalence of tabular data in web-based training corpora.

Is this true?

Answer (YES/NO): NO